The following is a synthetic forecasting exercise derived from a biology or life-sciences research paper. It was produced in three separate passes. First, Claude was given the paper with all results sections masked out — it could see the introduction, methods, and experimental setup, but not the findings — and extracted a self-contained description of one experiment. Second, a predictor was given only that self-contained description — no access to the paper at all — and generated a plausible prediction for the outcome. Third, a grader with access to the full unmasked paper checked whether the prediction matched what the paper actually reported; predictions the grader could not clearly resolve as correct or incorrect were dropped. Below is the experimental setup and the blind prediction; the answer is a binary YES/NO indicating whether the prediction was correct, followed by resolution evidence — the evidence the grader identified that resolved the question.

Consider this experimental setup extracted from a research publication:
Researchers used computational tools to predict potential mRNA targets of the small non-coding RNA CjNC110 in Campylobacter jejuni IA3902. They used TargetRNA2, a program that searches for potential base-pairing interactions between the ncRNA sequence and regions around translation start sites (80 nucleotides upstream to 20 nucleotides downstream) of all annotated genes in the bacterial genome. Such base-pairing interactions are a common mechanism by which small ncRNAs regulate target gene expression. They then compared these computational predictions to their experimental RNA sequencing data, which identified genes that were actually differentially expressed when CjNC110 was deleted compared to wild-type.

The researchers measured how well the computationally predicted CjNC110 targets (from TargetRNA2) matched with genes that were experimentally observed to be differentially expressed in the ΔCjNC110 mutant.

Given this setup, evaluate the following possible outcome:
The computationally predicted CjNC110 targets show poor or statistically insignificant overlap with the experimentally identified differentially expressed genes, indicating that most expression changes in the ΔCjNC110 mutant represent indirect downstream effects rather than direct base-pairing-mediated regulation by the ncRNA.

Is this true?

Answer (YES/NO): YES